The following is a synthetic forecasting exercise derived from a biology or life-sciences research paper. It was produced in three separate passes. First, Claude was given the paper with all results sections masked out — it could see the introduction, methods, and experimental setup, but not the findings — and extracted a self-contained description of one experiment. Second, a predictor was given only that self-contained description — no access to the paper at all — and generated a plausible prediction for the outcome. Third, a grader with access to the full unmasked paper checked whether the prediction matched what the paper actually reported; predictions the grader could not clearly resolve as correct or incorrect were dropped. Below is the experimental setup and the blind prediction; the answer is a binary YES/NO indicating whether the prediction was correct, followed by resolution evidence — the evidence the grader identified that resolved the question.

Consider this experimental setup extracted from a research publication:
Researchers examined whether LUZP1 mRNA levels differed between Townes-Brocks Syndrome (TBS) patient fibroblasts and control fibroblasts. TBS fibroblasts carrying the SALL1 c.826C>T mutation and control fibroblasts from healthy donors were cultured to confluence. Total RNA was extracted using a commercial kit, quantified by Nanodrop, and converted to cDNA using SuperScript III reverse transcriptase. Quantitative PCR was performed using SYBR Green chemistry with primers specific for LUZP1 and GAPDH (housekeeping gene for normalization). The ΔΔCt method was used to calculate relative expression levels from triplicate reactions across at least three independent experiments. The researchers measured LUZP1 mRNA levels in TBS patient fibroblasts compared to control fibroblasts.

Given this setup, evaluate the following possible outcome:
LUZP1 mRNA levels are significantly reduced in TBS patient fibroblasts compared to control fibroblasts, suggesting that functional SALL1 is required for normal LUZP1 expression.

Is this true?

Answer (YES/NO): NO